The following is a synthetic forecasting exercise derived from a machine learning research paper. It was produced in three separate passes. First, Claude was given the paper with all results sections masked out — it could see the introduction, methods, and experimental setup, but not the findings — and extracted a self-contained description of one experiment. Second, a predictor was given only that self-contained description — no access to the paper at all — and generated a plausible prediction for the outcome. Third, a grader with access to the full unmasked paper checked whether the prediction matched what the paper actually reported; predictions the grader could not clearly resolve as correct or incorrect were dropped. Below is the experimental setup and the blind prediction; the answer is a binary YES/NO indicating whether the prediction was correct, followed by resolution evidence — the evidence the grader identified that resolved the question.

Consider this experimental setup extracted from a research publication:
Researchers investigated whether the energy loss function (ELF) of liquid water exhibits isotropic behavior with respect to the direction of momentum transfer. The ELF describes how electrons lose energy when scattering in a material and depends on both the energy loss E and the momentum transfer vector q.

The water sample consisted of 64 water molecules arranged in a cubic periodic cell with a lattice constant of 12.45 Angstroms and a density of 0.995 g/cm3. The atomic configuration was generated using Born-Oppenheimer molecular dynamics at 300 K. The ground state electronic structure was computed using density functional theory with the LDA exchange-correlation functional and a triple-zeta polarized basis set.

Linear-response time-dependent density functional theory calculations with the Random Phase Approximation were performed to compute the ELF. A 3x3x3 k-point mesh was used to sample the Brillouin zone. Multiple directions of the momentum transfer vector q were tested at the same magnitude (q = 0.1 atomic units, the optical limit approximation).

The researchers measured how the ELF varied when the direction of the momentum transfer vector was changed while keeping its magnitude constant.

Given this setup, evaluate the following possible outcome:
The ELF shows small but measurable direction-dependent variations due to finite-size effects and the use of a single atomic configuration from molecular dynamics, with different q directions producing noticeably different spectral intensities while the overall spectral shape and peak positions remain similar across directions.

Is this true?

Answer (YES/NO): NO